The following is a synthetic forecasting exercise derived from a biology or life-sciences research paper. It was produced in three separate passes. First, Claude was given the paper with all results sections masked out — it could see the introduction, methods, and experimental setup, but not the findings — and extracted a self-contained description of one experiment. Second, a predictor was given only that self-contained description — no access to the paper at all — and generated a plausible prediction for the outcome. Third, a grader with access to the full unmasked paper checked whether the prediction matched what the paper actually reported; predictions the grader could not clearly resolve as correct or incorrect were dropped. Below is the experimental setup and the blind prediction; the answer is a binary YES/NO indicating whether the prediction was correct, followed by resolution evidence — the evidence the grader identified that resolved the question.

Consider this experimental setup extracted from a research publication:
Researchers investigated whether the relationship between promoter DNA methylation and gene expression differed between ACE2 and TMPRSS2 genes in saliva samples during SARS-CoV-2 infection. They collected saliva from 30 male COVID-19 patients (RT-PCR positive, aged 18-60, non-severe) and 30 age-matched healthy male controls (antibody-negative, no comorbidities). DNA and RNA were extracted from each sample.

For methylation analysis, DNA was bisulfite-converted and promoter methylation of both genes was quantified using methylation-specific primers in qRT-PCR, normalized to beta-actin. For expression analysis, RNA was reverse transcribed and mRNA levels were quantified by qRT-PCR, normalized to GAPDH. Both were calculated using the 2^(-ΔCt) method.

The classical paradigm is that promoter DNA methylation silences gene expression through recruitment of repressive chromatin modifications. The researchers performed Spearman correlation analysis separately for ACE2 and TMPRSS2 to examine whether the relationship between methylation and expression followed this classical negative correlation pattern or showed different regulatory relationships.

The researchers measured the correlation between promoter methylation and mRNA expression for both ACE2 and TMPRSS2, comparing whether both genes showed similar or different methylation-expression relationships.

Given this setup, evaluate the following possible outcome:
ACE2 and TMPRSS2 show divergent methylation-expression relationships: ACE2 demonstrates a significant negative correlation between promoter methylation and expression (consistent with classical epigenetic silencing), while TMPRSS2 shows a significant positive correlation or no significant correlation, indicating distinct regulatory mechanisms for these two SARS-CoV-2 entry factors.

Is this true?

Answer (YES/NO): YES